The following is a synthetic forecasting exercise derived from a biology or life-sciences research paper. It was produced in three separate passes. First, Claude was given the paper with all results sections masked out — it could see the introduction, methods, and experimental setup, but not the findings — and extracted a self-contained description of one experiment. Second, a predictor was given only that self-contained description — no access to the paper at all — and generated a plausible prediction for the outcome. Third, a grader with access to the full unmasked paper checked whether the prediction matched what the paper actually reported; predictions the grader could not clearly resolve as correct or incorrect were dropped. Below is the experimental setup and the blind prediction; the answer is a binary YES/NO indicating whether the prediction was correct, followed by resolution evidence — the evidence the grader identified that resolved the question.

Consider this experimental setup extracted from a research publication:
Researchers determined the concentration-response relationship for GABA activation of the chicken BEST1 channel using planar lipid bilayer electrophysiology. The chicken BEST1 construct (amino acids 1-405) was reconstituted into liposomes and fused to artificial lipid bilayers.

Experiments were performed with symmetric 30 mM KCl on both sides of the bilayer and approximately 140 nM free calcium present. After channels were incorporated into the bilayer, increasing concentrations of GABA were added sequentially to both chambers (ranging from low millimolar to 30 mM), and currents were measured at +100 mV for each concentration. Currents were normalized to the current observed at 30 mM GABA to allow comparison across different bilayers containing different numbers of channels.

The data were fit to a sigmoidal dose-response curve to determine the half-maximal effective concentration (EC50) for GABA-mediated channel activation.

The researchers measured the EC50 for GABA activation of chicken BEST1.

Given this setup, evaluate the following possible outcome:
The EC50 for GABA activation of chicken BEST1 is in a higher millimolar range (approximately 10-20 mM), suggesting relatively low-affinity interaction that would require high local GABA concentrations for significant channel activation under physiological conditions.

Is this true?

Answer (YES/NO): NO